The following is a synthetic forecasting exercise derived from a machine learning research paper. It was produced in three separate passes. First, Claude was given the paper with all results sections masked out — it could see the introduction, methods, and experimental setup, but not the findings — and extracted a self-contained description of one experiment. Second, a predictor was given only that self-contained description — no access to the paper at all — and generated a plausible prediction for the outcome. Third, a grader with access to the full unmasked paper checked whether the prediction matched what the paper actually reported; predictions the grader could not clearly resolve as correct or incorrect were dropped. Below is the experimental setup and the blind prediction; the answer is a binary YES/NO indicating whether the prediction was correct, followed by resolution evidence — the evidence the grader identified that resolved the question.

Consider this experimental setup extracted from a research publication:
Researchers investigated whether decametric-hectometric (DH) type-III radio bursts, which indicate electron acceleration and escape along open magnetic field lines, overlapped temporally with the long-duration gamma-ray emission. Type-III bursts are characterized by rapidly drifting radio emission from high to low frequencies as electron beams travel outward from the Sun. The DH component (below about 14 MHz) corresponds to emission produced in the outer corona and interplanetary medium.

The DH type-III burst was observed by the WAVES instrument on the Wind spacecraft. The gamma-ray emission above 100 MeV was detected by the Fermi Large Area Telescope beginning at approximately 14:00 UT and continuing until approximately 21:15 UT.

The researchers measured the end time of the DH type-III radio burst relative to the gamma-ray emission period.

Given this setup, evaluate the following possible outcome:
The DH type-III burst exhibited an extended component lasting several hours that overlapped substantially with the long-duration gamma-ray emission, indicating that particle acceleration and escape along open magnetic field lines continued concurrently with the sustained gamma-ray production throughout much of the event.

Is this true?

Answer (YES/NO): NO